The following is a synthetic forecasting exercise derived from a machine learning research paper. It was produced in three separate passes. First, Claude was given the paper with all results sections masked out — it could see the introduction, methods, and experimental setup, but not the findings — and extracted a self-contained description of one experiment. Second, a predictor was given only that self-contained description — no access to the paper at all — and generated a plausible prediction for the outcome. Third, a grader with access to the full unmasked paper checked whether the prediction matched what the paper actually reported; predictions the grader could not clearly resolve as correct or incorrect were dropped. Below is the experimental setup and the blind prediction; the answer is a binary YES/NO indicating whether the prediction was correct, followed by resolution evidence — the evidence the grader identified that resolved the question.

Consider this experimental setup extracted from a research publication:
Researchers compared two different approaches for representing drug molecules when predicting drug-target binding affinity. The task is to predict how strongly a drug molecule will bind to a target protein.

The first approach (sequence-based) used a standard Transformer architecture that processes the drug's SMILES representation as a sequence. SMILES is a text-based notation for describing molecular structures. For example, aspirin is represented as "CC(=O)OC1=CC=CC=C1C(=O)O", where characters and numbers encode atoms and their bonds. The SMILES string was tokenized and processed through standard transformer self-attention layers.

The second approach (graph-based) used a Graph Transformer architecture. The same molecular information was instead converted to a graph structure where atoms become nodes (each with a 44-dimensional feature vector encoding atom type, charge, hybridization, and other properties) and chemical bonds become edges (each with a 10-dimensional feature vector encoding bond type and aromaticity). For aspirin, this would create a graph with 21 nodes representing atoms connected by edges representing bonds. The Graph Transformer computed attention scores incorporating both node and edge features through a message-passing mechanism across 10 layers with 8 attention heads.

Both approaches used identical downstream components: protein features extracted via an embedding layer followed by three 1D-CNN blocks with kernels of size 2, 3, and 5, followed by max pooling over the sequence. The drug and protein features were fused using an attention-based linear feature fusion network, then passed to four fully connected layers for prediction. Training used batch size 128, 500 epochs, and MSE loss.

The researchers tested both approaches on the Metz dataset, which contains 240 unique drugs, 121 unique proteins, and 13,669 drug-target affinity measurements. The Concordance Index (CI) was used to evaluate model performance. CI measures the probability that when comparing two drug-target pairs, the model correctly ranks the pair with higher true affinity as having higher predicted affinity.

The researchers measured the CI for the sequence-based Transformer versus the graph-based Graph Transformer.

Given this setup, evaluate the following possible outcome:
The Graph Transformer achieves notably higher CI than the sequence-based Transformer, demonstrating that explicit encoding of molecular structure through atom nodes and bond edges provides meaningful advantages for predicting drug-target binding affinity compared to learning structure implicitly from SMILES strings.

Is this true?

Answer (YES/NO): YES